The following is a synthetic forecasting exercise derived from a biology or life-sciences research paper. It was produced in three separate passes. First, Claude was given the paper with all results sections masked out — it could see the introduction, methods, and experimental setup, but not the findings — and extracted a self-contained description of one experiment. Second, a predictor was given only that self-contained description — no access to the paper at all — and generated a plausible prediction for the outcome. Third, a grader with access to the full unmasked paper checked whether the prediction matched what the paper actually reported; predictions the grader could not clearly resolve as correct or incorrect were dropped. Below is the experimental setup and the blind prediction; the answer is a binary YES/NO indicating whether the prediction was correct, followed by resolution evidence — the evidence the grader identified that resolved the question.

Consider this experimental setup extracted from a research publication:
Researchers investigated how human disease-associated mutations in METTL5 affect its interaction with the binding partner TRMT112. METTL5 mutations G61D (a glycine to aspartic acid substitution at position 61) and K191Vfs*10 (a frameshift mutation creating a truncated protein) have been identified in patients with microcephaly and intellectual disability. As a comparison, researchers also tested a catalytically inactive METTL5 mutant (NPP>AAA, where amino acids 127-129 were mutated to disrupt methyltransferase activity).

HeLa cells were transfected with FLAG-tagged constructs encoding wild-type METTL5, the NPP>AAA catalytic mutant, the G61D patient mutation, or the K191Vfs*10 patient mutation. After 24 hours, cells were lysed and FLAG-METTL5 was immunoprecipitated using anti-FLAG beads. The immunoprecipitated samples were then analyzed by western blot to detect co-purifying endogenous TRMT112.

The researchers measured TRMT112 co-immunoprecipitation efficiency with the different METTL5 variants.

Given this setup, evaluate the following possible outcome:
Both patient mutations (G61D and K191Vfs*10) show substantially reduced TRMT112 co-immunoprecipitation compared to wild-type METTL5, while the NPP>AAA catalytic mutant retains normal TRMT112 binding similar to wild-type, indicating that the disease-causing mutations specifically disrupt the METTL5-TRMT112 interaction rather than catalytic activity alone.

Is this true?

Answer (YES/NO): NO